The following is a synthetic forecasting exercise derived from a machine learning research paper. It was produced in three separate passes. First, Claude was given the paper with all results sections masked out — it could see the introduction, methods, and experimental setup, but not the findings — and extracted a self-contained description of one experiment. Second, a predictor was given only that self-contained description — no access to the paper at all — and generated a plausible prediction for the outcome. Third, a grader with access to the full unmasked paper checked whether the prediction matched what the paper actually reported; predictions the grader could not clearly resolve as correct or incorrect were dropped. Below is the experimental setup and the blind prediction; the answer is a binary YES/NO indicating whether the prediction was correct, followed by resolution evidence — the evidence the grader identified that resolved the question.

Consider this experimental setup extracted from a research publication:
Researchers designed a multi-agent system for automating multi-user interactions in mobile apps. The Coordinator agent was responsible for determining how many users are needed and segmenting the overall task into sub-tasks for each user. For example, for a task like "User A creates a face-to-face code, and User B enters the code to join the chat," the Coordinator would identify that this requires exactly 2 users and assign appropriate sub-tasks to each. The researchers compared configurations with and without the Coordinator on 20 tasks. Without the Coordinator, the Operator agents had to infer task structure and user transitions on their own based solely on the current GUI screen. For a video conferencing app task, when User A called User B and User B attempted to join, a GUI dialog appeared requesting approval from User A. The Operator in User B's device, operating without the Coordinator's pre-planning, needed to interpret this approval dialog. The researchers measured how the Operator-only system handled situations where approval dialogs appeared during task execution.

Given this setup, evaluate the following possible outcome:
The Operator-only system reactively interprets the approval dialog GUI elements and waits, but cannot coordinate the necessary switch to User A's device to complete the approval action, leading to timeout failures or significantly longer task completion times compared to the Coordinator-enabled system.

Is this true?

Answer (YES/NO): NO